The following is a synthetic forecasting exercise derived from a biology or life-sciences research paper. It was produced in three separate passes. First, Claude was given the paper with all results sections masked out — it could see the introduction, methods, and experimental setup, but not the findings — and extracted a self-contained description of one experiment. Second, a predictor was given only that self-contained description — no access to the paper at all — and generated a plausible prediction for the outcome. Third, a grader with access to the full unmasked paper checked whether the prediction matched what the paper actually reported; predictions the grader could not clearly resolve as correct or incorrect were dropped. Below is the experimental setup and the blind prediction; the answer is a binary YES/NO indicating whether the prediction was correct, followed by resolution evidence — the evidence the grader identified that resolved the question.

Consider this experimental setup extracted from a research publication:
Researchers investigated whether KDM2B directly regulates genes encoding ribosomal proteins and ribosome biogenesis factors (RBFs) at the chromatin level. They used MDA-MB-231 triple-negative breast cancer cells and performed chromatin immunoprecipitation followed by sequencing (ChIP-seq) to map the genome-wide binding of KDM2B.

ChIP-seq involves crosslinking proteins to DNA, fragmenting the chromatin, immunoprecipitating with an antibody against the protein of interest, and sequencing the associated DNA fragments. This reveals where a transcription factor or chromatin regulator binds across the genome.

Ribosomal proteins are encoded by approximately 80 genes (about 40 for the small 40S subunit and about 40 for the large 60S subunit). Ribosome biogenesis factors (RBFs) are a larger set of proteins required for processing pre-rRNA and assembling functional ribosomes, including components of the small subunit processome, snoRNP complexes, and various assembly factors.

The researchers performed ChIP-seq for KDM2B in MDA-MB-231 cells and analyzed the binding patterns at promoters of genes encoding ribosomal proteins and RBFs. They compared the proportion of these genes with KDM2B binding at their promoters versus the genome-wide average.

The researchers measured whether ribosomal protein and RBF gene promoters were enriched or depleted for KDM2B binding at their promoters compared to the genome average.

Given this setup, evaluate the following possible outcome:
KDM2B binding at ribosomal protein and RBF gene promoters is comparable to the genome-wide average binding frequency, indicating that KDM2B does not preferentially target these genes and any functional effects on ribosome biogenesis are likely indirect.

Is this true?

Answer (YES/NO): NO